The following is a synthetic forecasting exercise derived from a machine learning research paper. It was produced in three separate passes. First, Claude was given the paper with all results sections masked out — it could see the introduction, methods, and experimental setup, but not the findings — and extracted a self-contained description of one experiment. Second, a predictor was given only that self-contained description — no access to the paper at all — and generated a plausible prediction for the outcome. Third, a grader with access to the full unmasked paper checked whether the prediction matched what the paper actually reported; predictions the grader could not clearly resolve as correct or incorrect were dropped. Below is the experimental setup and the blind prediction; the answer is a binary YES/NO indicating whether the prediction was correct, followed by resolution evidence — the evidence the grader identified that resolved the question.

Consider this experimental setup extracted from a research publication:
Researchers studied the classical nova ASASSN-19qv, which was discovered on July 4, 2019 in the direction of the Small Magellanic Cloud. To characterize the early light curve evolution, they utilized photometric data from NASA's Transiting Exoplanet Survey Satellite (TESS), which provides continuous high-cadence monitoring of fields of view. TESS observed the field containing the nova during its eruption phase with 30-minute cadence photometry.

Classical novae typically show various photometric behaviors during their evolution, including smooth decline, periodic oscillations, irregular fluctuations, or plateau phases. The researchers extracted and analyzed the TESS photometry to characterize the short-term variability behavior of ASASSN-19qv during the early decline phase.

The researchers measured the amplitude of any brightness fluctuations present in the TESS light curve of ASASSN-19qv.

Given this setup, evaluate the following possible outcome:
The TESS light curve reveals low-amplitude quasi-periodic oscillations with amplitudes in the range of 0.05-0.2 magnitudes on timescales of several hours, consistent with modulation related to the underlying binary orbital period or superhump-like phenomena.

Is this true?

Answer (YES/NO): NO